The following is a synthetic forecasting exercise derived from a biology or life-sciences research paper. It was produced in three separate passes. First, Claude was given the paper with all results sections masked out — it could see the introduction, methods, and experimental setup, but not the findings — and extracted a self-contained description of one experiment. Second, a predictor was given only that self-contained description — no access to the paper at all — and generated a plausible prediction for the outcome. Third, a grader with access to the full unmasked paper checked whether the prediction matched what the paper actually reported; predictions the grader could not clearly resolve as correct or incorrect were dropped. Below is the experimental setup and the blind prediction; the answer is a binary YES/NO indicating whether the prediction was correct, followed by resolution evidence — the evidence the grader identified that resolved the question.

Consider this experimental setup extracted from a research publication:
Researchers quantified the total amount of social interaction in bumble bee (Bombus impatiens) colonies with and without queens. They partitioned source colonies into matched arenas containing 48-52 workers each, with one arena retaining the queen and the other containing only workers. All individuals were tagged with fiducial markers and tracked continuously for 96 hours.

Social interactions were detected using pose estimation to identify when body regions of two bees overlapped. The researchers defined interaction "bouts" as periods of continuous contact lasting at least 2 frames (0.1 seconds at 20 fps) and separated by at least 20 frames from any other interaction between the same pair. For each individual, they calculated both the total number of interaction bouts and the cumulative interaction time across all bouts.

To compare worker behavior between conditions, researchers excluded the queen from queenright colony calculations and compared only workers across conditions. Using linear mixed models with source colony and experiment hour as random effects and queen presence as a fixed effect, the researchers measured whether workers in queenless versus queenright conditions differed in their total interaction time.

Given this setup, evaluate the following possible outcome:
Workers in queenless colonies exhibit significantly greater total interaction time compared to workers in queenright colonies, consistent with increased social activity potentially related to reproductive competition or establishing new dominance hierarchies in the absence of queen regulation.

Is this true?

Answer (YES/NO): YES